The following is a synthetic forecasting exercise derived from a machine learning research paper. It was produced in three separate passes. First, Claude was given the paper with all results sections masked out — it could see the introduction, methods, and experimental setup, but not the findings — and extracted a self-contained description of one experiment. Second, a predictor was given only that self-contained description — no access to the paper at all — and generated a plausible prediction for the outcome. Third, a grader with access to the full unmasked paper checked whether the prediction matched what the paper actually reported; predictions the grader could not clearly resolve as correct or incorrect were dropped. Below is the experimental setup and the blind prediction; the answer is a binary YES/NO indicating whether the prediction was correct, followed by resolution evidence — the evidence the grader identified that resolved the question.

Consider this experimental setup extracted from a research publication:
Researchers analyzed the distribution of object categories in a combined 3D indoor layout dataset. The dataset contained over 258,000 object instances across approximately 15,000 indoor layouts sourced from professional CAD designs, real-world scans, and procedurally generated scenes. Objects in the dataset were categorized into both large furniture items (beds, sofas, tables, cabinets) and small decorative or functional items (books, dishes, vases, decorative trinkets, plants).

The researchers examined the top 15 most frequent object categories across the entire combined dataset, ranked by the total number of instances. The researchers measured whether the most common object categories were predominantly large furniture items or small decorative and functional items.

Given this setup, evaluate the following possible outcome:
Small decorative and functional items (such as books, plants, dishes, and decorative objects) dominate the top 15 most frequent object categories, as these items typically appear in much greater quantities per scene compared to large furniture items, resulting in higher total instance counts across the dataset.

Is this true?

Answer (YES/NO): YES